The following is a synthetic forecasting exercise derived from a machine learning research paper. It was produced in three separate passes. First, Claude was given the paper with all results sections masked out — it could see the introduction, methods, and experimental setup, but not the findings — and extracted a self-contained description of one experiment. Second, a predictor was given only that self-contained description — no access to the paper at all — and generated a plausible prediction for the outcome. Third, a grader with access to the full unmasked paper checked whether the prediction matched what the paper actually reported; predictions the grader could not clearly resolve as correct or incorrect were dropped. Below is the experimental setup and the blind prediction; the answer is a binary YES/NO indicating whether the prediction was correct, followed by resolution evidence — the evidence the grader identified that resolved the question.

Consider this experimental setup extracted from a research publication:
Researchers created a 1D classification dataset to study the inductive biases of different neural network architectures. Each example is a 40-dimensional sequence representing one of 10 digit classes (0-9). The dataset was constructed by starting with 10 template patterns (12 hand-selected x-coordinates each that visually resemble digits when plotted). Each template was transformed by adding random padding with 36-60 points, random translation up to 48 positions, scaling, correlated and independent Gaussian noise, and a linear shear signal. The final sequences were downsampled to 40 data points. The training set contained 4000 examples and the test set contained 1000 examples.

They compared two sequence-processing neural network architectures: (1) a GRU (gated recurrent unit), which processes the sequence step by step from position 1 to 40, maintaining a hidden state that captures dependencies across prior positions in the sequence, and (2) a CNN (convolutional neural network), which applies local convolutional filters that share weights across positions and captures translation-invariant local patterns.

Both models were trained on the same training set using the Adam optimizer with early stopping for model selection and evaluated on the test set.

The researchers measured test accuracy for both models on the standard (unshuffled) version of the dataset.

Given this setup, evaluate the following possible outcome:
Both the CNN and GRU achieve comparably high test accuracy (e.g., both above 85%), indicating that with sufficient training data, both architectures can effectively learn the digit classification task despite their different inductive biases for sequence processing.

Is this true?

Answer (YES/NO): YES